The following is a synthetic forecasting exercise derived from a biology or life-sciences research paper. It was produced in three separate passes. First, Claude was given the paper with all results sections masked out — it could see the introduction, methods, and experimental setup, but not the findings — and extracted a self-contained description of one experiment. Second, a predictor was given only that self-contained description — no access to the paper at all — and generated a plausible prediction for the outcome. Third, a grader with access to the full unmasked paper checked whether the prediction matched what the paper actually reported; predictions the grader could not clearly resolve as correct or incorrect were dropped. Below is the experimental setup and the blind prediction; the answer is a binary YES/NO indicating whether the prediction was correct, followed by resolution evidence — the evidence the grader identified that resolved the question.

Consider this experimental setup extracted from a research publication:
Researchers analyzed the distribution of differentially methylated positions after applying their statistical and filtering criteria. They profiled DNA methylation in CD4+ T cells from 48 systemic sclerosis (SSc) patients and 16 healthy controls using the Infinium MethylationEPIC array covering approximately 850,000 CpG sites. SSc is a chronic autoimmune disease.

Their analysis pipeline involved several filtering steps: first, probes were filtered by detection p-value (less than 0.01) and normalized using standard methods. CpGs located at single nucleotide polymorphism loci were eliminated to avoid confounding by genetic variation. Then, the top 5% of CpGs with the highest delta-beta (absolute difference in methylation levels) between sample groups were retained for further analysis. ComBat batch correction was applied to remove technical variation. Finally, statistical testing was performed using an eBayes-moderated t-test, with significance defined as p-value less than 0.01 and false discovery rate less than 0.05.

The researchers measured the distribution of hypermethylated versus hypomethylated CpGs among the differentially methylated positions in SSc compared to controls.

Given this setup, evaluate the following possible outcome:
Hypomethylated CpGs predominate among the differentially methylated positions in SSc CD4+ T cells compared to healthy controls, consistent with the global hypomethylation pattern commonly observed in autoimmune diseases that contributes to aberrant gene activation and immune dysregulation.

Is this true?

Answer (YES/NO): NO